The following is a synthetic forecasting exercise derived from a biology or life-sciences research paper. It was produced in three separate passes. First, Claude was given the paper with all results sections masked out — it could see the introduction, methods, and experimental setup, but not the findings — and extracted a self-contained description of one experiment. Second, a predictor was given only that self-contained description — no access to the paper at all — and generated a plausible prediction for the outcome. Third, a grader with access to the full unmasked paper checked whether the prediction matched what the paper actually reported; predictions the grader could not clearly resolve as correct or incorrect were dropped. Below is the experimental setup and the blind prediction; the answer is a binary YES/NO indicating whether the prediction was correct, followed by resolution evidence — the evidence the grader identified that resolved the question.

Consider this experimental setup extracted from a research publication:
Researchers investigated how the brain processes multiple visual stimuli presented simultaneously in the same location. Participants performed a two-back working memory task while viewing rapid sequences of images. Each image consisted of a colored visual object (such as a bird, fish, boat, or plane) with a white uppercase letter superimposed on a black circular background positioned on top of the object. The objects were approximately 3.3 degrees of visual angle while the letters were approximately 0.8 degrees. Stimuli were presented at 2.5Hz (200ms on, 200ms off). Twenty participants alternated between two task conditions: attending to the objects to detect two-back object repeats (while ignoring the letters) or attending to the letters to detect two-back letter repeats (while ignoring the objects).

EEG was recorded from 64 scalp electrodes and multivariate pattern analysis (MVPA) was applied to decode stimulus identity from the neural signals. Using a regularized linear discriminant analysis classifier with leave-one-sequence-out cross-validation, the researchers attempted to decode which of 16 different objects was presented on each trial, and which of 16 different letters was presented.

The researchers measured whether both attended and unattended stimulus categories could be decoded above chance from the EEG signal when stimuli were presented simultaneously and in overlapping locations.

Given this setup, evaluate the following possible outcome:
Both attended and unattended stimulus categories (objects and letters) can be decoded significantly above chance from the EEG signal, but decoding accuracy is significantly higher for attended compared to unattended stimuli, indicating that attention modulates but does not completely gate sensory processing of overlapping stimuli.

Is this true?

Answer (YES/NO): YES